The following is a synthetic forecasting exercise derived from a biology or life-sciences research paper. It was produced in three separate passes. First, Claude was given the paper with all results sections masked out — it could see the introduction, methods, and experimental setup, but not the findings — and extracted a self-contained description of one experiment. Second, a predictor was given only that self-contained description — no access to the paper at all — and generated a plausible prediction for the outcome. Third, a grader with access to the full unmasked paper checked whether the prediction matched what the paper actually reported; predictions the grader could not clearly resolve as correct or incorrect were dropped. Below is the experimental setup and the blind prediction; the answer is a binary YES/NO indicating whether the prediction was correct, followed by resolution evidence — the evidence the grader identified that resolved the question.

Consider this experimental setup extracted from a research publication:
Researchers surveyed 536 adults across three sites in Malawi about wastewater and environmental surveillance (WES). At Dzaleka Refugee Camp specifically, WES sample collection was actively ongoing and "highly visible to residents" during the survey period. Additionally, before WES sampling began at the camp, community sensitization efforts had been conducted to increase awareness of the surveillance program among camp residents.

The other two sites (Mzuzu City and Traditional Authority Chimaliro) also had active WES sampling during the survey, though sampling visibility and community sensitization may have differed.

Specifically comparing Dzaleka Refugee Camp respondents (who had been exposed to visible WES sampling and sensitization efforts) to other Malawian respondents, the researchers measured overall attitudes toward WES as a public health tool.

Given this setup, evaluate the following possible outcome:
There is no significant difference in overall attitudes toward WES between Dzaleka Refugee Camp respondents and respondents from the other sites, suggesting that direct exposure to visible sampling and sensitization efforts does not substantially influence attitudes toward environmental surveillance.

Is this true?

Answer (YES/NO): NO